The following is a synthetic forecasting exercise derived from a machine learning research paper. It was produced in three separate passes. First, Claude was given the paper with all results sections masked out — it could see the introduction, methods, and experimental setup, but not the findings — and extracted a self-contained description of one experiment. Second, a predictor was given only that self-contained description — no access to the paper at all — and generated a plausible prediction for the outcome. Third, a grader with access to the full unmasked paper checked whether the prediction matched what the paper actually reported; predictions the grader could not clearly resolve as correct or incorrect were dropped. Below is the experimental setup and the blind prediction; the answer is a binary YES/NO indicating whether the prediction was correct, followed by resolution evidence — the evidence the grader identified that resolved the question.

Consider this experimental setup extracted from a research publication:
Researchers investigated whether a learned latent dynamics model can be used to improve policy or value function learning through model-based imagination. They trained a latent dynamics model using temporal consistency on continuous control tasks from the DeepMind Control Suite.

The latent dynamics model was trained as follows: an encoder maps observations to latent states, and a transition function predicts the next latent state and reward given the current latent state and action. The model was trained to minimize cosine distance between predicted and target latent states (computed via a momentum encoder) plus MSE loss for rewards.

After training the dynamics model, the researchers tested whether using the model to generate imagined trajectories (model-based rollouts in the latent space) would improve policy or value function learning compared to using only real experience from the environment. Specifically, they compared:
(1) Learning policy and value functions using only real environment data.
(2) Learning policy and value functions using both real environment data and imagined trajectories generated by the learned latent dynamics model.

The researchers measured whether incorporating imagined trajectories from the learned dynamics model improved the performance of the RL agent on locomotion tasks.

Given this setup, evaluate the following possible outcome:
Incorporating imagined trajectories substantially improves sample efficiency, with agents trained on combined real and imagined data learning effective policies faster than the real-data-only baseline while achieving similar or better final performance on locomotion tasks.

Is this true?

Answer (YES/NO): NO